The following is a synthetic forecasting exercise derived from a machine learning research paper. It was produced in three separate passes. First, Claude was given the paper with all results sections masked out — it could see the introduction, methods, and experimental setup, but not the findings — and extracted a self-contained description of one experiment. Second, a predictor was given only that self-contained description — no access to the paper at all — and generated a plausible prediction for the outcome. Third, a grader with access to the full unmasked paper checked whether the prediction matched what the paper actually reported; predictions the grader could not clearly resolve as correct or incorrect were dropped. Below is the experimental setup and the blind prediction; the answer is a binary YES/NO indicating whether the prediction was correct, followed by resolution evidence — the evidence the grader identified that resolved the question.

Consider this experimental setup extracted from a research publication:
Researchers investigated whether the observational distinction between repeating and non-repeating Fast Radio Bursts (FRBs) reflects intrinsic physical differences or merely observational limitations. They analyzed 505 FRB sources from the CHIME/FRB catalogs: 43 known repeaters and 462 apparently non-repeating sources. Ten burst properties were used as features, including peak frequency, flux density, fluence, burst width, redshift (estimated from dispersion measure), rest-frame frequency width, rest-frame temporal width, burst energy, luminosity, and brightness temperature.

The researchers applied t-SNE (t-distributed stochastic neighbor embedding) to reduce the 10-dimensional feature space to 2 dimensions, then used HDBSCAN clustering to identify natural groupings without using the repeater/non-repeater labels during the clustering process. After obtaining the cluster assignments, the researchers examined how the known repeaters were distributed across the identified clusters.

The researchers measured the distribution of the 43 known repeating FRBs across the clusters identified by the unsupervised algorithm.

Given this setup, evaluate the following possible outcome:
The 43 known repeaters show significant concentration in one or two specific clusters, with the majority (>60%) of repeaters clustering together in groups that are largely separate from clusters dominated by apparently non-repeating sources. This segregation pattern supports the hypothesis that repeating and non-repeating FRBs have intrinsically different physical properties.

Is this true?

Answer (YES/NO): NO